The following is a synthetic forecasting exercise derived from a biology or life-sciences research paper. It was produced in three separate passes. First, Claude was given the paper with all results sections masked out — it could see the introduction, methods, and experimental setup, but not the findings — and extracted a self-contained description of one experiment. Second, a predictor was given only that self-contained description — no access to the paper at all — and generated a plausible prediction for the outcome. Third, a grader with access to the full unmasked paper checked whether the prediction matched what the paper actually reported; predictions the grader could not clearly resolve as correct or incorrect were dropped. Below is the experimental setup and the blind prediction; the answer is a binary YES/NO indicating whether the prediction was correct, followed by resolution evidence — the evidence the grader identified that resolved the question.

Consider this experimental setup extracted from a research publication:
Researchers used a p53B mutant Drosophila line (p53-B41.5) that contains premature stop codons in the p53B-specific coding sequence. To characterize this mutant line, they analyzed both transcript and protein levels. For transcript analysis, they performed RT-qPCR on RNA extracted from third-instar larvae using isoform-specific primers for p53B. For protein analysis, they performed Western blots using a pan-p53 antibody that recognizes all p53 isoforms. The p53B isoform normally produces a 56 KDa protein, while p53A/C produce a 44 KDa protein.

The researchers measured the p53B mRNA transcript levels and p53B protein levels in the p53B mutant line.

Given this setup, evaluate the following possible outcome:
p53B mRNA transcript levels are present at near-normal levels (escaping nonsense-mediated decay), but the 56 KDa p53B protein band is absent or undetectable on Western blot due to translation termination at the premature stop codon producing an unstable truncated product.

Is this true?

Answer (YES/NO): NO